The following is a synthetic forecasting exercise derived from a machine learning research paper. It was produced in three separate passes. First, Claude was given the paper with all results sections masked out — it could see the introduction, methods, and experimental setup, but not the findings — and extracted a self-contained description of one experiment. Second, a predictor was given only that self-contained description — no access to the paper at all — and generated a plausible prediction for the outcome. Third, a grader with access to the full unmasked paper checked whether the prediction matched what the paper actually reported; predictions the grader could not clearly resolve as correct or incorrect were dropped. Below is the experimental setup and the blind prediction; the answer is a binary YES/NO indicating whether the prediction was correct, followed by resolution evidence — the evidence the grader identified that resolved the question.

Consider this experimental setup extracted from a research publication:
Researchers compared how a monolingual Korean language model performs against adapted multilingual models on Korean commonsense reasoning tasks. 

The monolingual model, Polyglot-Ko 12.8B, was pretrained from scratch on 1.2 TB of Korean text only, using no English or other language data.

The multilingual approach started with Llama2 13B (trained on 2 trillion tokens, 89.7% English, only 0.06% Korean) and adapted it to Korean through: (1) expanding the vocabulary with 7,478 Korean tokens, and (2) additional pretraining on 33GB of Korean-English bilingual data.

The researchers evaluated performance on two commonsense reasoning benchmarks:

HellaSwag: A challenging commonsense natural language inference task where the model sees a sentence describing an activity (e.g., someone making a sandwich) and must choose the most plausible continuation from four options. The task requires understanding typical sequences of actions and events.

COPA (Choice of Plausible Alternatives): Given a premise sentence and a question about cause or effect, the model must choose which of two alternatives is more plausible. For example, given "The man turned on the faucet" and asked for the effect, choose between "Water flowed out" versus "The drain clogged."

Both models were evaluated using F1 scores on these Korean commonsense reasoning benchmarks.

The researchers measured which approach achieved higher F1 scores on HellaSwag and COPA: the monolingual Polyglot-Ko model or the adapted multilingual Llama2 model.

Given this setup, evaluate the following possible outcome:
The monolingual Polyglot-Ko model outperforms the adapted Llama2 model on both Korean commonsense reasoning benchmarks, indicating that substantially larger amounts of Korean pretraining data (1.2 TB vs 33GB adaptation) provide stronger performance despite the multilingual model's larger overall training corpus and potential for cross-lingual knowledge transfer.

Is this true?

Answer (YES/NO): YES